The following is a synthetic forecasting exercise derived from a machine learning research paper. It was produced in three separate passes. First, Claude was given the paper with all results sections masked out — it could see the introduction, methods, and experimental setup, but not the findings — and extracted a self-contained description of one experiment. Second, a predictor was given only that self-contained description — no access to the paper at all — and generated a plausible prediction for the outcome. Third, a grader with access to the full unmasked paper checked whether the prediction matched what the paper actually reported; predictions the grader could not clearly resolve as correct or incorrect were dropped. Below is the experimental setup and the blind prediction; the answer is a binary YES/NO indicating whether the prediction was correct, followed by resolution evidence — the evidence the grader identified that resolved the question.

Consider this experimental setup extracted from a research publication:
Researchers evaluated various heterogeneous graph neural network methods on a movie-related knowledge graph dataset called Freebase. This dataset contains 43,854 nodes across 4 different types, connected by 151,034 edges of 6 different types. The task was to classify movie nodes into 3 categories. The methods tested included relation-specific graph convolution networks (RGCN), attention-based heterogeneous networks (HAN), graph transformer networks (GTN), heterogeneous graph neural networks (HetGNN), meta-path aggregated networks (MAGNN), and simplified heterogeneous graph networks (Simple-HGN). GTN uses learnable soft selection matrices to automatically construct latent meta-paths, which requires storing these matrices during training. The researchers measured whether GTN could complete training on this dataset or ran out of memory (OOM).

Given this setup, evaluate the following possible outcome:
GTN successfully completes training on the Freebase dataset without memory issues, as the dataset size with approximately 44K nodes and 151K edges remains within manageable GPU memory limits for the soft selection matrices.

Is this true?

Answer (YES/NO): NO